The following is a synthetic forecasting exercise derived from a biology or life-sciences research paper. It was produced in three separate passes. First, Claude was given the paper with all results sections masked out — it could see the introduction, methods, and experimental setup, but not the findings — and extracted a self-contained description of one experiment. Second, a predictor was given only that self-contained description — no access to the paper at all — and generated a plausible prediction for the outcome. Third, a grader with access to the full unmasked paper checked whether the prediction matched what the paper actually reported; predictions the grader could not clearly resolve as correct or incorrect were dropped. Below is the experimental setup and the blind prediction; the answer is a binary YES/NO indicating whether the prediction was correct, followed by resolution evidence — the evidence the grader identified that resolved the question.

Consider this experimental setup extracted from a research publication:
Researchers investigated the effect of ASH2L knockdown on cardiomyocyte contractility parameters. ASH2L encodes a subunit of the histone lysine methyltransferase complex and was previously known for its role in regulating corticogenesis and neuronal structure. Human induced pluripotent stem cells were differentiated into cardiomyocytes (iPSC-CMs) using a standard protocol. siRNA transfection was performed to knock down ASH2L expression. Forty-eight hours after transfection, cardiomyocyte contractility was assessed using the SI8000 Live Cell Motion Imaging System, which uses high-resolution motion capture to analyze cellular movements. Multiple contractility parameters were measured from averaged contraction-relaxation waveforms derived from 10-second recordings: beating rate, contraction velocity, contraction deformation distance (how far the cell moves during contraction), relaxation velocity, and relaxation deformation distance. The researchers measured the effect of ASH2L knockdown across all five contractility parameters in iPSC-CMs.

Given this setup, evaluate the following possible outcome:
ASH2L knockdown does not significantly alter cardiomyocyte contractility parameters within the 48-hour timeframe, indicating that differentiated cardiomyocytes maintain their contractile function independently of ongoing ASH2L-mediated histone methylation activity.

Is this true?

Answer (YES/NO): NO